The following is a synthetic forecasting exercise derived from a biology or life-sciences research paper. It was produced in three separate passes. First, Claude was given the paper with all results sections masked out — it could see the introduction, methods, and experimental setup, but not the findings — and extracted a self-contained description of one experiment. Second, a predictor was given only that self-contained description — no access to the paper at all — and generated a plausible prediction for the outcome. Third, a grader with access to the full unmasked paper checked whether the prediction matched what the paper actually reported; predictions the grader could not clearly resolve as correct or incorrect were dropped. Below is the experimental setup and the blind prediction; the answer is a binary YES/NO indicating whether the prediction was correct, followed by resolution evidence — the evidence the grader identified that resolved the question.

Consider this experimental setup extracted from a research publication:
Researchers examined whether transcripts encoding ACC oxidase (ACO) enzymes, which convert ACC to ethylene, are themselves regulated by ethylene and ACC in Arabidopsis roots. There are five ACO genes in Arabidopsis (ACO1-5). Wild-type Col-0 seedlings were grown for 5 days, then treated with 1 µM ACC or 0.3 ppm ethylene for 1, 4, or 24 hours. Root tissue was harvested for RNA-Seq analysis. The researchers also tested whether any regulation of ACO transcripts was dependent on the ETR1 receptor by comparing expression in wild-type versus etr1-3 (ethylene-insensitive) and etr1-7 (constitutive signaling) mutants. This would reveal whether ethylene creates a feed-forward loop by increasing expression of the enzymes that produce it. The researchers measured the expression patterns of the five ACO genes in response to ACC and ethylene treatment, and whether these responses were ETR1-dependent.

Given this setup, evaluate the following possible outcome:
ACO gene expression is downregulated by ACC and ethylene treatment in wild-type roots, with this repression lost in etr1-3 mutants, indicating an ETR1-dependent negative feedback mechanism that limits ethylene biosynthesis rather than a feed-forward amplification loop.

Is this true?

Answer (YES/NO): NO